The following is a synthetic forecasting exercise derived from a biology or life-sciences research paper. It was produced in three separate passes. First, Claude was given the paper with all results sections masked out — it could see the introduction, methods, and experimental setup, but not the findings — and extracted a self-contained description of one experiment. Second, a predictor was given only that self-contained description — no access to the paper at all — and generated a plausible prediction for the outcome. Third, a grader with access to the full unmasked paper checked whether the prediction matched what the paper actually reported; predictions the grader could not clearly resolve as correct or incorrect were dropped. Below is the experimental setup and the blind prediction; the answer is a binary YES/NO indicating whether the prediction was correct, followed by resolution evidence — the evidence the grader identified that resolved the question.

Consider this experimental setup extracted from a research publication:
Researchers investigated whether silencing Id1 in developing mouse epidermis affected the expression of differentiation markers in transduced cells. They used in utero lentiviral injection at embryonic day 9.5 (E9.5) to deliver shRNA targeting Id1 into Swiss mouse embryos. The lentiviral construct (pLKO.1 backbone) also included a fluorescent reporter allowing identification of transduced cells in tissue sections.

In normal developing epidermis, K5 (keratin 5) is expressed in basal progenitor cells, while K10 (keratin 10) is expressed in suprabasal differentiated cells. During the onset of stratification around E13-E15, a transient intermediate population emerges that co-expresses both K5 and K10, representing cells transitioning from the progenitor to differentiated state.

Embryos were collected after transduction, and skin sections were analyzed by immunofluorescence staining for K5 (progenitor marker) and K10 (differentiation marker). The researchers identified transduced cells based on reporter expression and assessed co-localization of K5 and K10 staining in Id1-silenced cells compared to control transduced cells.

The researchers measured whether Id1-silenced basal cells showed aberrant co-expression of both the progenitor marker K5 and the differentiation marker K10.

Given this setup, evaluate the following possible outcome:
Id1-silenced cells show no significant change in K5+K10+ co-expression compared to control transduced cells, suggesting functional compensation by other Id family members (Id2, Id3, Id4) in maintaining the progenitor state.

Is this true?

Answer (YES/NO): NO